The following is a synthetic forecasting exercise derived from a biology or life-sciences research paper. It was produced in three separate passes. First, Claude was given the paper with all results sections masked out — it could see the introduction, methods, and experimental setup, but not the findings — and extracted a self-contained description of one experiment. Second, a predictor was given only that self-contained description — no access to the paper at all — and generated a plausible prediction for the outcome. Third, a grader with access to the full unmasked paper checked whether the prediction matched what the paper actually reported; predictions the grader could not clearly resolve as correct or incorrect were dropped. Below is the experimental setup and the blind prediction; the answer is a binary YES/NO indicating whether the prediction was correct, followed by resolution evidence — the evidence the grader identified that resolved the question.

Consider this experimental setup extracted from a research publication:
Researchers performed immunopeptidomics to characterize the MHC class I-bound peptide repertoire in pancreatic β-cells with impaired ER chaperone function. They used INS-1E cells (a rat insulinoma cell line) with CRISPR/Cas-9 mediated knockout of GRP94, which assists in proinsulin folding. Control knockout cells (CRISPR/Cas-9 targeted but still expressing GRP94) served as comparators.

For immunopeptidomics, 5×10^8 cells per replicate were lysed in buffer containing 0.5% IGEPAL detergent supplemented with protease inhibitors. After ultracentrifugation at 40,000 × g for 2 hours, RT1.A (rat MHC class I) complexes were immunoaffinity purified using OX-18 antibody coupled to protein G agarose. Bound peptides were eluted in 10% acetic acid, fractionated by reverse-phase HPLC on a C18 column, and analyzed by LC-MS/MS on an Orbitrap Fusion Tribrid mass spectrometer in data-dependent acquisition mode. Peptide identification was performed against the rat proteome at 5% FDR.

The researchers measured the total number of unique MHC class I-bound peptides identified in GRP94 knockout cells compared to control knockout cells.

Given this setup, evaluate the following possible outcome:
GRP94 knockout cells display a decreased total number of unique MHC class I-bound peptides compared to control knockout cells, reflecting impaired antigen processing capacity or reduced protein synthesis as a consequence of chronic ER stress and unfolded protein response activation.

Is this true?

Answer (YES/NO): NO